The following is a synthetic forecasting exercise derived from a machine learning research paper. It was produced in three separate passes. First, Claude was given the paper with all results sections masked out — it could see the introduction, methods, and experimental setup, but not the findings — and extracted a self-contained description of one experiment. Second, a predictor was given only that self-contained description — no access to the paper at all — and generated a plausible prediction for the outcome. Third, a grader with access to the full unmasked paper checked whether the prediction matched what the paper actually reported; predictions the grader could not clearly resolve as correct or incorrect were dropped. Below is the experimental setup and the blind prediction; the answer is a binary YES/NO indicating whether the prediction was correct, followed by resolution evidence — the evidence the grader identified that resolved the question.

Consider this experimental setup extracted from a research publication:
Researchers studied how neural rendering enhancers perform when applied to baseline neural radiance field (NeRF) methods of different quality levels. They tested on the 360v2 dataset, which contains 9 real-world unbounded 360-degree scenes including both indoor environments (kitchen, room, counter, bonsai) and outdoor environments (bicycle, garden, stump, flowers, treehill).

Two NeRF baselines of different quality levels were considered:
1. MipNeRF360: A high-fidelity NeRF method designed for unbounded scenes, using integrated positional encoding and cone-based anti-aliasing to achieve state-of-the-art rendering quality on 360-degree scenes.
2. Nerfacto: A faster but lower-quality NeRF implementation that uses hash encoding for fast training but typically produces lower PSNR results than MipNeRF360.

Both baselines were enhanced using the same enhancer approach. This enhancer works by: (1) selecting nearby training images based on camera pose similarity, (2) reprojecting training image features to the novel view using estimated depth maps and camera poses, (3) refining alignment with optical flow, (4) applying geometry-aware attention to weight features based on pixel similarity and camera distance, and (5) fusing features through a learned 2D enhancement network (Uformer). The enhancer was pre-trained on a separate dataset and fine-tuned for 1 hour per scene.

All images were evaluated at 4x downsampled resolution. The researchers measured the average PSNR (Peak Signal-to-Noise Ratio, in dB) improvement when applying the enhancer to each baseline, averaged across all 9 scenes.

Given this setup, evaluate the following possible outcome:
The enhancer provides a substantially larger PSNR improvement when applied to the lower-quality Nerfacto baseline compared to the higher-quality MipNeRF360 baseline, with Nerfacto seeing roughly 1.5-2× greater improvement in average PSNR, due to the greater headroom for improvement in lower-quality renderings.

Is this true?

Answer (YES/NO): YES